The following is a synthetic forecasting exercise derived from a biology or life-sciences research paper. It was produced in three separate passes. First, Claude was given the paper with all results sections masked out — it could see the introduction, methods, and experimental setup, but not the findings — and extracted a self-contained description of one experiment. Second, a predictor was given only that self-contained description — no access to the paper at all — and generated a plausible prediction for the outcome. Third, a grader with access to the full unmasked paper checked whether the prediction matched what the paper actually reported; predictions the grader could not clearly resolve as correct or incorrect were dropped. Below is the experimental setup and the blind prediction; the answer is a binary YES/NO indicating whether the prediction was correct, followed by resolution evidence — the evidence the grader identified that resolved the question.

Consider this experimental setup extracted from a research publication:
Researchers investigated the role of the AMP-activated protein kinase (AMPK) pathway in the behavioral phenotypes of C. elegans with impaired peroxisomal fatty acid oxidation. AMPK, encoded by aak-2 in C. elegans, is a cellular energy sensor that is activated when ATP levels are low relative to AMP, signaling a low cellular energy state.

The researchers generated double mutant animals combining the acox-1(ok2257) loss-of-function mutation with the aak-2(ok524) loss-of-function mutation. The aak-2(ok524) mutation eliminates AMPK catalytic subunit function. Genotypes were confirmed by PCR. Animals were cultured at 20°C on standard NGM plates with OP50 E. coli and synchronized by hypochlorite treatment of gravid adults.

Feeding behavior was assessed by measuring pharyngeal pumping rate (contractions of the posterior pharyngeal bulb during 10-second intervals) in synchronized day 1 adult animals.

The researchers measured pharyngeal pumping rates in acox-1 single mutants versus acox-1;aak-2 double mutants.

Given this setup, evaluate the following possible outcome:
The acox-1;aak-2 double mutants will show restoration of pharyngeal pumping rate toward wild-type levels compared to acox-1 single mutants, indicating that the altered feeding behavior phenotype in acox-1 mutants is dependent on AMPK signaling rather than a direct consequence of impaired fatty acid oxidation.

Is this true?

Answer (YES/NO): NO